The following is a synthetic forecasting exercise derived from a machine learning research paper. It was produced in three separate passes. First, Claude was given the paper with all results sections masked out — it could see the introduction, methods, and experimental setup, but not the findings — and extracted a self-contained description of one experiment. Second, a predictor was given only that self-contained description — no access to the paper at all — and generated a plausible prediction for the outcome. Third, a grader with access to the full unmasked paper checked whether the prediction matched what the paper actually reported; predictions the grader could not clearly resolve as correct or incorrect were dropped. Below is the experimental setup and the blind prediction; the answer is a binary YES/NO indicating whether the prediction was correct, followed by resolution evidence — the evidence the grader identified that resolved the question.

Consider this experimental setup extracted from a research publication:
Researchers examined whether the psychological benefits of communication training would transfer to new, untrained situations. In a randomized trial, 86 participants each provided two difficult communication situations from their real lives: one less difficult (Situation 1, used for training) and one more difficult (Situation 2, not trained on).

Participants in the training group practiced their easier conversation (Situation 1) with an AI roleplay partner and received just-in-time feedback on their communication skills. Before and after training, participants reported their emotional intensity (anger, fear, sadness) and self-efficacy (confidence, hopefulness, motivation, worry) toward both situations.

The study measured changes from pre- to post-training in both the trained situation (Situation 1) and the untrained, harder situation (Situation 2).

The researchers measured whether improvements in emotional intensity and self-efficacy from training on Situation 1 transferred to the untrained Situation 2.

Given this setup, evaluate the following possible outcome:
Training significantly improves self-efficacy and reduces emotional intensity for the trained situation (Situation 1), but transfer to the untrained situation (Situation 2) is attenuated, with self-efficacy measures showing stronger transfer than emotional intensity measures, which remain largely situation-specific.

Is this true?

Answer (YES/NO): NO